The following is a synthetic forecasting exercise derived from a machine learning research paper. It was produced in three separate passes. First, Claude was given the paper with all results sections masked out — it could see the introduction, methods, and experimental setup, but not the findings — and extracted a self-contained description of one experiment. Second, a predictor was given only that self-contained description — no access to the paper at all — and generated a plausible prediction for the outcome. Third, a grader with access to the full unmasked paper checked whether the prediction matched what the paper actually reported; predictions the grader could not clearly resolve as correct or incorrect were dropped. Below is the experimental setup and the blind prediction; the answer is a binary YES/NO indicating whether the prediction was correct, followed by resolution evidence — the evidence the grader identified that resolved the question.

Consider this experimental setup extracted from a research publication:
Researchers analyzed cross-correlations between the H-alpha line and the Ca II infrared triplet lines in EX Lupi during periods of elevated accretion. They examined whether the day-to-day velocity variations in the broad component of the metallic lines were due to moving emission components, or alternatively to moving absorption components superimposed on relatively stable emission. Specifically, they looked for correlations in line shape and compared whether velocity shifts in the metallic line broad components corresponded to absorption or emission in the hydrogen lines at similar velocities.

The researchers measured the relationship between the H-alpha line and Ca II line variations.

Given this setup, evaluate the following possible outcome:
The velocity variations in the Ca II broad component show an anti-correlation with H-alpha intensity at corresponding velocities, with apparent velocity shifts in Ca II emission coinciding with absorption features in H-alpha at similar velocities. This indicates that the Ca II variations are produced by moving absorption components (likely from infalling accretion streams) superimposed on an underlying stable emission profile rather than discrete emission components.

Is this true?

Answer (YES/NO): NO